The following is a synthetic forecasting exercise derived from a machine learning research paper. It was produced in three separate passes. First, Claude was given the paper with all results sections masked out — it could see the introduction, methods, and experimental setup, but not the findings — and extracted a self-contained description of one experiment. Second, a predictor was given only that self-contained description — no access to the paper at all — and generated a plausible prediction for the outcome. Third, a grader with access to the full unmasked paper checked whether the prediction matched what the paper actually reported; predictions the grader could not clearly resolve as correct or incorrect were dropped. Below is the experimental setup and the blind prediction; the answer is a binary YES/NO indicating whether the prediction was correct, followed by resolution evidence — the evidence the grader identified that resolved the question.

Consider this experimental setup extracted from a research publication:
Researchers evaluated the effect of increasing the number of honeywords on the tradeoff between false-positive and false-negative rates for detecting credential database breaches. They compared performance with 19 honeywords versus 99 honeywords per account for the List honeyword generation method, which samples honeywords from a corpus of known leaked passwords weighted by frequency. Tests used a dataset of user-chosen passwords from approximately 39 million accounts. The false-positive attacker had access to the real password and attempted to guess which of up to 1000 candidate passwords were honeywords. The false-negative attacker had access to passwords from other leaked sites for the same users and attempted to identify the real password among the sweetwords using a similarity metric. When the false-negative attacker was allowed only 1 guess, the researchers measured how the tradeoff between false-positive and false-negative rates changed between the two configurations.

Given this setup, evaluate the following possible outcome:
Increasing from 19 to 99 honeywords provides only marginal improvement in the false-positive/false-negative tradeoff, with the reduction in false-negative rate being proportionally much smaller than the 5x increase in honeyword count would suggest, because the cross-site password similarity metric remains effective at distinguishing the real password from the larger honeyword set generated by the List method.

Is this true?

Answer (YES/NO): YES